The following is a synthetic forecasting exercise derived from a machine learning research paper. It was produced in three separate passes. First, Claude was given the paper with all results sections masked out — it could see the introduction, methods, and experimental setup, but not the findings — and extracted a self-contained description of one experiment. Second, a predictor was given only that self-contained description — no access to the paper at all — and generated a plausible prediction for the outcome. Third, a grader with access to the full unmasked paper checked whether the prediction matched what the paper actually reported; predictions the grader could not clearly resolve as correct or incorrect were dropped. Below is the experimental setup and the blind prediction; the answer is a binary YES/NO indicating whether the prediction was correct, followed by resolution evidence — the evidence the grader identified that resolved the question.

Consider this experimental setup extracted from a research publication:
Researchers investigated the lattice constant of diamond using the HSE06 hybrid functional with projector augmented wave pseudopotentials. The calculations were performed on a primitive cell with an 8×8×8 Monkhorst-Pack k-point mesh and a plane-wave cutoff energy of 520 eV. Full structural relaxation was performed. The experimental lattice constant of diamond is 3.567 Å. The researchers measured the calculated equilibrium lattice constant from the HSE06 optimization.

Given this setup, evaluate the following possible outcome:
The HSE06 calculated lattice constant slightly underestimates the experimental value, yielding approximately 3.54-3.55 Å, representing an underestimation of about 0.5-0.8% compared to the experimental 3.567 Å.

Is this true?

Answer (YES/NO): NO